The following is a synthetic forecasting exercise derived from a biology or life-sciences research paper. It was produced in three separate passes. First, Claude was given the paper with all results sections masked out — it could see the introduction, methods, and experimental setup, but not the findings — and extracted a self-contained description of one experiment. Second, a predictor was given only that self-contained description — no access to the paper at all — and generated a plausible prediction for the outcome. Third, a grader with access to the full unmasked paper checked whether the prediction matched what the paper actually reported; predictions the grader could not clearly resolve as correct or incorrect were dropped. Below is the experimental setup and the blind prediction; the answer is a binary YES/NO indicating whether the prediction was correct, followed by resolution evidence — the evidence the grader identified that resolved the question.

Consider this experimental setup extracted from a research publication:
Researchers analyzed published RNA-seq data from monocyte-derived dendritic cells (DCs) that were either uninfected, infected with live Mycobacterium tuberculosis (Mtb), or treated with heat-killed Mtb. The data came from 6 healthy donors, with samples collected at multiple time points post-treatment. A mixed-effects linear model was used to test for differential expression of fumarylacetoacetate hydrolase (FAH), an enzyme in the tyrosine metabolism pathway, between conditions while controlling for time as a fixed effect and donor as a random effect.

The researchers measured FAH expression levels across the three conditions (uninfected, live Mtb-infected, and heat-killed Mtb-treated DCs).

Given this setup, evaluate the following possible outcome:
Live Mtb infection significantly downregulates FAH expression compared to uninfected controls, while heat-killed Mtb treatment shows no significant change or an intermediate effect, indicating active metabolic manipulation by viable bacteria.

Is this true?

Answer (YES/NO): NO